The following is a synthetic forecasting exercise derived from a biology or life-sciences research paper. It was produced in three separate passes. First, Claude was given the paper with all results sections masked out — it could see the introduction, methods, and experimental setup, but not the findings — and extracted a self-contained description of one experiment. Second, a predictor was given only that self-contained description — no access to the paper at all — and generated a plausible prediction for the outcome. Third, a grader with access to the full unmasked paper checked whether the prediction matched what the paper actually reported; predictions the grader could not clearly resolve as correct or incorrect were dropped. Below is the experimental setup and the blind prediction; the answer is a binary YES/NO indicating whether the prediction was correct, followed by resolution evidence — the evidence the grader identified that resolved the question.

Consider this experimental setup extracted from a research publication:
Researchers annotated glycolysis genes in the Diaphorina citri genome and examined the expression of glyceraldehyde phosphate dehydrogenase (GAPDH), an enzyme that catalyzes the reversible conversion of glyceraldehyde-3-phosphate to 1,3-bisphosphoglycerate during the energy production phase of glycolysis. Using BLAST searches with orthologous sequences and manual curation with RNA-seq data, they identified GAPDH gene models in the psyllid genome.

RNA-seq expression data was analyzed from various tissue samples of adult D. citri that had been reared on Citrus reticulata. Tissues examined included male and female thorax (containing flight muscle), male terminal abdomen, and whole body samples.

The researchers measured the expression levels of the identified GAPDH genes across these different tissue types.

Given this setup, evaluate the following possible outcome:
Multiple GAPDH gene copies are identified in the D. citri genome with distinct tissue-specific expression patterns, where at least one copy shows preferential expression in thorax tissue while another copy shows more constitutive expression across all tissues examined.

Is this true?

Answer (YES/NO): NO